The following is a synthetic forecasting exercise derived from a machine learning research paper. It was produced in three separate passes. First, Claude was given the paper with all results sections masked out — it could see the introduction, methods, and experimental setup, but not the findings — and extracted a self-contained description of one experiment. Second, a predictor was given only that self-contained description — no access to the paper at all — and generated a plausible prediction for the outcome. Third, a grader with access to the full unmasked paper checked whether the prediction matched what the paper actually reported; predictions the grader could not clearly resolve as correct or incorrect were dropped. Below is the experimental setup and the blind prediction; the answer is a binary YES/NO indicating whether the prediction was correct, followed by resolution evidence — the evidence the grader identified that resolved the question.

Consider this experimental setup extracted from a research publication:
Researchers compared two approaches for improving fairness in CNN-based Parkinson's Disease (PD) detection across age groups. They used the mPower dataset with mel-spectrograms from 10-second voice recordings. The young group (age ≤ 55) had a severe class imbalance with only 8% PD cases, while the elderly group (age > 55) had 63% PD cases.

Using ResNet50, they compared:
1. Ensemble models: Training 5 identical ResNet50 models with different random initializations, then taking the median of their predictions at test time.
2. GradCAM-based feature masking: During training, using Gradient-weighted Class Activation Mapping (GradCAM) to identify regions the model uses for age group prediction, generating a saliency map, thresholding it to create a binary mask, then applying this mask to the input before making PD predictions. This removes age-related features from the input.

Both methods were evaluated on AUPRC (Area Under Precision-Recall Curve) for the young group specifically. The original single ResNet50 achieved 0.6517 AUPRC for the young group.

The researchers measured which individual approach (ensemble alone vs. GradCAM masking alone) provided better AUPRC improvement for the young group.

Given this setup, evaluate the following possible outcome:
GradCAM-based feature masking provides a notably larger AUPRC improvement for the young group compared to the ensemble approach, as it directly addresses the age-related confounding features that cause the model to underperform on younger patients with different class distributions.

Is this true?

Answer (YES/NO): NO